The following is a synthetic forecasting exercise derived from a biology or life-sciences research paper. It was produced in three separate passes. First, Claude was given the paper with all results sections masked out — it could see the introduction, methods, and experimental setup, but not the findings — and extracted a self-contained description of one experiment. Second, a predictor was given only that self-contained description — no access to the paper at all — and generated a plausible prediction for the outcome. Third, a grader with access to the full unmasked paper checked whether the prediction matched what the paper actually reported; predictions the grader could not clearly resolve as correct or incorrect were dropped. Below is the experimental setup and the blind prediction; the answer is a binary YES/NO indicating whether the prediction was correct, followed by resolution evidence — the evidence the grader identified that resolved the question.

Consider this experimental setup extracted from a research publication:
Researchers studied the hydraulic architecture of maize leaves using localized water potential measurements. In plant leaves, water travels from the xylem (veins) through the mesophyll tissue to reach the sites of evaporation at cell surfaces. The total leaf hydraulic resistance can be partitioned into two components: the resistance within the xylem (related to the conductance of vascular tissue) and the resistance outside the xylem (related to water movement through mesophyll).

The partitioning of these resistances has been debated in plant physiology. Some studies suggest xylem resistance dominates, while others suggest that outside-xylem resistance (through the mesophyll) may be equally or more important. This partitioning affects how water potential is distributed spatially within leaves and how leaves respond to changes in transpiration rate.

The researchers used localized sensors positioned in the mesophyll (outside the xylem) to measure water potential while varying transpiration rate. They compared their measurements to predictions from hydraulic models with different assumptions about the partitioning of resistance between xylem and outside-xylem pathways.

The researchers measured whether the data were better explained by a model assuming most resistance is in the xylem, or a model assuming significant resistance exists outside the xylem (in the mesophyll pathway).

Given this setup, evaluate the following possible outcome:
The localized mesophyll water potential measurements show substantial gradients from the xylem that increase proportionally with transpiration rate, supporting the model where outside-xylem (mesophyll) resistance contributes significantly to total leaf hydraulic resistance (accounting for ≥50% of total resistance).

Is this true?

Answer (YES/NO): YES